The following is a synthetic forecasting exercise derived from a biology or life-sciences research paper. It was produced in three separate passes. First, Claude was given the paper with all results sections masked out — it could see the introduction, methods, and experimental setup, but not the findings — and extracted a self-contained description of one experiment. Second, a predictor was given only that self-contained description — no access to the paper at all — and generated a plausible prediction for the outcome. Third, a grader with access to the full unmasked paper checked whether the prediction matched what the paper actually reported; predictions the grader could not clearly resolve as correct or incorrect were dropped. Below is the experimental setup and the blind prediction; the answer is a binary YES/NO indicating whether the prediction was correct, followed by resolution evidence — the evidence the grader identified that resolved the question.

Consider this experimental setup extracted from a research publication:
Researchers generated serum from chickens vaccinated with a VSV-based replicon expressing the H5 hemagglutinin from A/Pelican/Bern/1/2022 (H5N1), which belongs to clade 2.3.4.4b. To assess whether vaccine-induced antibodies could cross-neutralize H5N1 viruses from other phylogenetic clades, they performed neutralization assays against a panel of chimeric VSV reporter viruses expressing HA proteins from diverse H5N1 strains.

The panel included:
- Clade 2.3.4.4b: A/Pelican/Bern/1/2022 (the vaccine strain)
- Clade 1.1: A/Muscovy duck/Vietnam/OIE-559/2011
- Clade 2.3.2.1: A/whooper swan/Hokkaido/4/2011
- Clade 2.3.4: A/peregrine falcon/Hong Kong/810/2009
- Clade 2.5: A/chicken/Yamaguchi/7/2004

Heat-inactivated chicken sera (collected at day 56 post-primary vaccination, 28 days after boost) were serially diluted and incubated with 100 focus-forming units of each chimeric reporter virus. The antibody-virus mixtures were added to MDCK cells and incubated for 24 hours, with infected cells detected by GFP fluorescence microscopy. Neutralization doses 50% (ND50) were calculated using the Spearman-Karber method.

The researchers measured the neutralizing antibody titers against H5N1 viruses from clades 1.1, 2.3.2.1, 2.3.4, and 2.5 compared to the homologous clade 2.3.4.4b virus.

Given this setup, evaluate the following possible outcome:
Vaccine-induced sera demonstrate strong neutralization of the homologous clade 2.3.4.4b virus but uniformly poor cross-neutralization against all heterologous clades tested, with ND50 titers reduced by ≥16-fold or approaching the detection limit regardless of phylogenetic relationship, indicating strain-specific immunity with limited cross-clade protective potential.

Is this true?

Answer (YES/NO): NO